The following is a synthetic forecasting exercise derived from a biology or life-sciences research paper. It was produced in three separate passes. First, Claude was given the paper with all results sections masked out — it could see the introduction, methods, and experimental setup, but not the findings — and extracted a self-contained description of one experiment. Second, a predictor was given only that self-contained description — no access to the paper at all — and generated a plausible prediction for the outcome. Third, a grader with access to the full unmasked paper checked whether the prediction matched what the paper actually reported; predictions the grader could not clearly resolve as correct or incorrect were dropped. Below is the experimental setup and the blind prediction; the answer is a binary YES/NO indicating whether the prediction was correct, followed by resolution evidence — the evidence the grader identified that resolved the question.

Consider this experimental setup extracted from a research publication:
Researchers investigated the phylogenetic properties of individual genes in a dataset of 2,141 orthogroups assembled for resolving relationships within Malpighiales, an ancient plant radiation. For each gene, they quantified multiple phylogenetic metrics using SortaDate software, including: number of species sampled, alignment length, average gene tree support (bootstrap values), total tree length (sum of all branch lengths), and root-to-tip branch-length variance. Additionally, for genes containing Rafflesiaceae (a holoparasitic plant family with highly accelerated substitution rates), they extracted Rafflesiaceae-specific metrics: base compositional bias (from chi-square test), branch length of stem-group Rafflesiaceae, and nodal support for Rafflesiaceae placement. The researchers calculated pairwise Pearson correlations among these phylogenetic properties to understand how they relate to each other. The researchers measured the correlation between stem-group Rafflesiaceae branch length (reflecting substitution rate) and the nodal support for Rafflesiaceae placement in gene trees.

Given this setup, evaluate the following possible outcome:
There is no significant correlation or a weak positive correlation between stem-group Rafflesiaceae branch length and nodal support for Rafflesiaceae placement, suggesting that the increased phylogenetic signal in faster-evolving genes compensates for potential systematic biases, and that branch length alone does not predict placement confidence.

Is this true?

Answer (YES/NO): NO